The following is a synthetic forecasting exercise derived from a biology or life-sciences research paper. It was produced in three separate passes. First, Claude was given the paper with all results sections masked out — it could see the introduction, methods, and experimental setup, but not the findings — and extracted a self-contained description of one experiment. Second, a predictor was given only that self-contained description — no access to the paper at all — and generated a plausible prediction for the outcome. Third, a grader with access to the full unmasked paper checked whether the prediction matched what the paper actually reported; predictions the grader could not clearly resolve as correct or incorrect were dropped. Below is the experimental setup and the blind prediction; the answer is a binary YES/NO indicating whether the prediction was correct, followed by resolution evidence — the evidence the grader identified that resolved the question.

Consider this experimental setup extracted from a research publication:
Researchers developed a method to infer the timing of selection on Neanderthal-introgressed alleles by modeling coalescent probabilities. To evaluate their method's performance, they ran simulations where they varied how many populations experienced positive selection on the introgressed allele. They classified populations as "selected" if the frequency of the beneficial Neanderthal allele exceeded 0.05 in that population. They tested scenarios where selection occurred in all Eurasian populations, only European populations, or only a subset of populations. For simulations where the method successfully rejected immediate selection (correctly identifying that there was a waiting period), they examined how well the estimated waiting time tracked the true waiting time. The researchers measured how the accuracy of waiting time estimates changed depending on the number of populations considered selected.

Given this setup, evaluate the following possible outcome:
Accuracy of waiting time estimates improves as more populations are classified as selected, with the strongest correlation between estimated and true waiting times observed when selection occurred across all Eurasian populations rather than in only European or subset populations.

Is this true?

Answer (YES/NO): YES